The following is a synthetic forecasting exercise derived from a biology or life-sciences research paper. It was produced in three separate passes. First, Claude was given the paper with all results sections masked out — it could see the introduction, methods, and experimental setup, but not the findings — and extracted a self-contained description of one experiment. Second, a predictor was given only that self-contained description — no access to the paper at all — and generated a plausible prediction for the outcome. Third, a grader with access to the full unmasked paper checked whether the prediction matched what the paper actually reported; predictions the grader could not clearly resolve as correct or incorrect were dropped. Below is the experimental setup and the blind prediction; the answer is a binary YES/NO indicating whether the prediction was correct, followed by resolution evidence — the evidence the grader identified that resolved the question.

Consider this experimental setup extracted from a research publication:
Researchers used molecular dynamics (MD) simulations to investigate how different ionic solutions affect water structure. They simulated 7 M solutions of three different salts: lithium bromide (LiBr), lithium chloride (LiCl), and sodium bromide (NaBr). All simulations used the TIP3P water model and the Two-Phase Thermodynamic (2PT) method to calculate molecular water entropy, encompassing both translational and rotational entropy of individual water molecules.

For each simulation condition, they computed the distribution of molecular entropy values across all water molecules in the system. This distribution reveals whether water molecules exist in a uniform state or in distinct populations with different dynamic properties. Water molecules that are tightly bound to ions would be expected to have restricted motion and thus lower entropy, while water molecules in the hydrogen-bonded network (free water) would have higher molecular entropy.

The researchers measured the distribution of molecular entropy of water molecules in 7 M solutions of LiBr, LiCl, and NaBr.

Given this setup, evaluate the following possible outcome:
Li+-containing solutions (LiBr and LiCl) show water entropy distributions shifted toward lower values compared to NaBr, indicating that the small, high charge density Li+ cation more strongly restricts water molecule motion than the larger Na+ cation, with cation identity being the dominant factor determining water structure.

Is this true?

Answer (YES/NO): NO